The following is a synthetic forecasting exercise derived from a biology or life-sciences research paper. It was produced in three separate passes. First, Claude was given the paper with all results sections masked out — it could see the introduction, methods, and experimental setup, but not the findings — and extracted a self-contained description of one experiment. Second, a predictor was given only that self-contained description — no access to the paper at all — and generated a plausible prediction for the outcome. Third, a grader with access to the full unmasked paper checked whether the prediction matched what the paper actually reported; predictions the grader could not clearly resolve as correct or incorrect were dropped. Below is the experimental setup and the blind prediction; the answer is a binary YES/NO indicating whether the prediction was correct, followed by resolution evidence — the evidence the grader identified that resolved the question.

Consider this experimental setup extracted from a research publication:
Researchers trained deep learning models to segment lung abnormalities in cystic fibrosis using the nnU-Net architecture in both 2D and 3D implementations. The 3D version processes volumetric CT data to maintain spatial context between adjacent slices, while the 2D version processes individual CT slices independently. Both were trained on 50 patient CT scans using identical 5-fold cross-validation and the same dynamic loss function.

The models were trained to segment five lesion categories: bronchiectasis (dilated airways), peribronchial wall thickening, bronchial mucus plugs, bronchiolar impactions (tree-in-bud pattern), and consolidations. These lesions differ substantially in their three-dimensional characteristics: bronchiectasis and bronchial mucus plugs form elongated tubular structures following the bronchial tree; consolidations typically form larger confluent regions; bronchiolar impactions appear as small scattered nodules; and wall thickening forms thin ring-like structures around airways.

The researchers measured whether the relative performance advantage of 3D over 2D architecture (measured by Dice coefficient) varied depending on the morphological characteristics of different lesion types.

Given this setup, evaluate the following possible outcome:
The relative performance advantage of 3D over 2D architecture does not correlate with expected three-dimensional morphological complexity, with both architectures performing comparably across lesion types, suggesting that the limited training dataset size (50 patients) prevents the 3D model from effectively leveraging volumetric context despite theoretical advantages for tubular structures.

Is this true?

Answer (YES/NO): NO